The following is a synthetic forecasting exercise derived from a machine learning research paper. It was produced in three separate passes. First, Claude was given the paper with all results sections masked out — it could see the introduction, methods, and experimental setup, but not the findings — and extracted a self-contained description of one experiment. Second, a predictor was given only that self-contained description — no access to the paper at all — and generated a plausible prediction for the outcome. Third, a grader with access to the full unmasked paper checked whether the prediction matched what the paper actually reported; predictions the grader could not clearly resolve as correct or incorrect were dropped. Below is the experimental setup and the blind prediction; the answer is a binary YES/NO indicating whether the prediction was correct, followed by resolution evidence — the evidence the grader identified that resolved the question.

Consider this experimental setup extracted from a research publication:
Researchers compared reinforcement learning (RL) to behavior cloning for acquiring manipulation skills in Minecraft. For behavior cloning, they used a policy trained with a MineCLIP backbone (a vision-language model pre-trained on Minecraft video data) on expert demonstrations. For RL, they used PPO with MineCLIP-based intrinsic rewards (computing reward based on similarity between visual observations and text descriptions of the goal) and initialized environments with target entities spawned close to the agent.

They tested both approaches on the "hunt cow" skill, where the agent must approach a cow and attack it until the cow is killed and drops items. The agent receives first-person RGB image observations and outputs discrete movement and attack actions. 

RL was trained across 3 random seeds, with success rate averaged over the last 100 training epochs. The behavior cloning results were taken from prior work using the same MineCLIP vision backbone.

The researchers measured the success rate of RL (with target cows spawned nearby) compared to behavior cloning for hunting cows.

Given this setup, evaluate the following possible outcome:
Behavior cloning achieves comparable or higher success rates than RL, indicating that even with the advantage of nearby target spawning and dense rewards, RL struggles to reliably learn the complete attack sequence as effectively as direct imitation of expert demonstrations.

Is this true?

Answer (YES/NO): YES